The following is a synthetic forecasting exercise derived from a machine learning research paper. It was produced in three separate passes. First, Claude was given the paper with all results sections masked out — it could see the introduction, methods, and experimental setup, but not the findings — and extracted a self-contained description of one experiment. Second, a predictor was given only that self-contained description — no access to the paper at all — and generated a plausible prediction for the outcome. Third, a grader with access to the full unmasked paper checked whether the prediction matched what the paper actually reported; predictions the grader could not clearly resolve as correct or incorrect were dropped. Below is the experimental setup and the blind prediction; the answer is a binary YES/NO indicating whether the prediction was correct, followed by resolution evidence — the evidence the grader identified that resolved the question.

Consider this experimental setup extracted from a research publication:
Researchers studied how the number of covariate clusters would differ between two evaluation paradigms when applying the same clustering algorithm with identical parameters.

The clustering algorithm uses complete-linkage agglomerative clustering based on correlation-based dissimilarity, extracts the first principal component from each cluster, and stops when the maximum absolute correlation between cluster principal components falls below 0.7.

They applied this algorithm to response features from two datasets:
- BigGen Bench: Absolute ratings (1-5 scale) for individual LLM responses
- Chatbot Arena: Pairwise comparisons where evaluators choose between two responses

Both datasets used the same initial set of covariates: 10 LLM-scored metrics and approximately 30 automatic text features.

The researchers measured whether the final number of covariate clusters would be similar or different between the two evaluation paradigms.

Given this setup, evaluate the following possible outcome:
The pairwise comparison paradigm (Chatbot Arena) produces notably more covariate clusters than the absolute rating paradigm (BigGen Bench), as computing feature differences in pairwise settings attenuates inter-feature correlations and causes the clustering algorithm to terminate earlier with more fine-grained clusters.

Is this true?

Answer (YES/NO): YES